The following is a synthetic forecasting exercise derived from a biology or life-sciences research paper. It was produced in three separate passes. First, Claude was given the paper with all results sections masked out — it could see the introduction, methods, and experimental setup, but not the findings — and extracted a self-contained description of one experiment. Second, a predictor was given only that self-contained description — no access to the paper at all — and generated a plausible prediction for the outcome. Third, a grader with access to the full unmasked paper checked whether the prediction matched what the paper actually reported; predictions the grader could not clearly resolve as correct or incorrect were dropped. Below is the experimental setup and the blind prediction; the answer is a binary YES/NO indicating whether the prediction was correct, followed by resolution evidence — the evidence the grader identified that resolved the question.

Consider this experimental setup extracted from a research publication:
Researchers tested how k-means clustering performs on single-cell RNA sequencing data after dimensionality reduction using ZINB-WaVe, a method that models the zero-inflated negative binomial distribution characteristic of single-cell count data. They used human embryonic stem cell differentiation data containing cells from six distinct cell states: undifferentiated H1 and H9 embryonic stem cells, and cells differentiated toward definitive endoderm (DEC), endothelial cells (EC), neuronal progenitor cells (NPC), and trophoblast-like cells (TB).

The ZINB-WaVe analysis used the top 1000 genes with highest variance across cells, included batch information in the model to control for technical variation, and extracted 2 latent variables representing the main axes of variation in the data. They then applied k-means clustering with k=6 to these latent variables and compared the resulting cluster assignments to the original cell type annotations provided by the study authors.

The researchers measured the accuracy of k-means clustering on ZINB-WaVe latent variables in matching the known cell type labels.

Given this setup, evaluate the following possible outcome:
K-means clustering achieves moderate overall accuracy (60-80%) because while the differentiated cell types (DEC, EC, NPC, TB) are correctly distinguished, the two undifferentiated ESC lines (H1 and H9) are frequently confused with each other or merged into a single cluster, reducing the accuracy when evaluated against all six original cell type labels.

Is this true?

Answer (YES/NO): NO